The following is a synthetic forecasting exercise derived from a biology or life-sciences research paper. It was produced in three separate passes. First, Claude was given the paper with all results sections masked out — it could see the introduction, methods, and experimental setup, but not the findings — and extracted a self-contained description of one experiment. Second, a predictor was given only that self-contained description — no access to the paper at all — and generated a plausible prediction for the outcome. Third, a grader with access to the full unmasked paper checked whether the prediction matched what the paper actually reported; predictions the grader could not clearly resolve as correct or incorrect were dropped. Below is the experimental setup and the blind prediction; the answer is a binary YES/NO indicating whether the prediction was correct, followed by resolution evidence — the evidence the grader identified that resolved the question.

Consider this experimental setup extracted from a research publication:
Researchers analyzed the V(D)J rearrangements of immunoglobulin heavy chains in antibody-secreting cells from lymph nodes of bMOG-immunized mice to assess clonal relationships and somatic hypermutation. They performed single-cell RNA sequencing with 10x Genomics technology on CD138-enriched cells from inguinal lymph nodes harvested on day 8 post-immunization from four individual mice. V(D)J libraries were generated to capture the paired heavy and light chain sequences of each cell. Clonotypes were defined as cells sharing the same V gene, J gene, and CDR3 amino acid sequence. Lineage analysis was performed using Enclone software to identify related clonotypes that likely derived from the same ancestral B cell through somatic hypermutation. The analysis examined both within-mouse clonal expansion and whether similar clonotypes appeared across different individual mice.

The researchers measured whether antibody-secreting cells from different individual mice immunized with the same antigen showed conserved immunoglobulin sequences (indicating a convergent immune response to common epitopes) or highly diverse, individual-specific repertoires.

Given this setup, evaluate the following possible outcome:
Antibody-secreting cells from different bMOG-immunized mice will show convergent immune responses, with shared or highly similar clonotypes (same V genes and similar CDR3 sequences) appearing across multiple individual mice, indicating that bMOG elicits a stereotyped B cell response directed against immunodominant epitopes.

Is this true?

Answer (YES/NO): NO